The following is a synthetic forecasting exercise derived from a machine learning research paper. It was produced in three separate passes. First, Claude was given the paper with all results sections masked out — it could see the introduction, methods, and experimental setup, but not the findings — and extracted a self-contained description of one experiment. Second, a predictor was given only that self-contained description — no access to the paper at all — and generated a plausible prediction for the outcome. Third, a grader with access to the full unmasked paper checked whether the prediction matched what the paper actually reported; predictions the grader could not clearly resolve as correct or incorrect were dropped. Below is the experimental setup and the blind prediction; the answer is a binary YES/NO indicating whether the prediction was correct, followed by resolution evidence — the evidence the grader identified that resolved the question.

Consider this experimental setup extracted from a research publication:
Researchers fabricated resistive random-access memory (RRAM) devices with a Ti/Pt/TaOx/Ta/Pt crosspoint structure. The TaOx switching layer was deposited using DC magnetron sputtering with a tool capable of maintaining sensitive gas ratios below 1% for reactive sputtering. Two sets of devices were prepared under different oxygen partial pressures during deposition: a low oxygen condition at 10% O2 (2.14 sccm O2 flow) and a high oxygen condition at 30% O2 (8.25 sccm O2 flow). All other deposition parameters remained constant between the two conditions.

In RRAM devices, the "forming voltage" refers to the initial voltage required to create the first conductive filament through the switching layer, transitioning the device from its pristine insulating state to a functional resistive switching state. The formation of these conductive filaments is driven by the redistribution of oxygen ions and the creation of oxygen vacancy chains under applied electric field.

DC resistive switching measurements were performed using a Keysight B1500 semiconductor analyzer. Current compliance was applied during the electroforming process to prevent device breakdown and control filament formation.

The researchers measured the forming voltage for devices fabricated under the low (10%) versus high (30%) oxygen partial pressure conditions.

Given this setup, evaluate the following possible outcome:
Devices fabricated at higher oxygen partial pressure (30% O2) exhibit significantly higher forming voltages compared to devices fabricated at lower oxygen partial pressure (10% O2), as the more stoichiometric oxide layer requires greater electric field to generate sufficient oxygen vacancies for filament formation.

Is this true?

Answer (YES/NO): YES